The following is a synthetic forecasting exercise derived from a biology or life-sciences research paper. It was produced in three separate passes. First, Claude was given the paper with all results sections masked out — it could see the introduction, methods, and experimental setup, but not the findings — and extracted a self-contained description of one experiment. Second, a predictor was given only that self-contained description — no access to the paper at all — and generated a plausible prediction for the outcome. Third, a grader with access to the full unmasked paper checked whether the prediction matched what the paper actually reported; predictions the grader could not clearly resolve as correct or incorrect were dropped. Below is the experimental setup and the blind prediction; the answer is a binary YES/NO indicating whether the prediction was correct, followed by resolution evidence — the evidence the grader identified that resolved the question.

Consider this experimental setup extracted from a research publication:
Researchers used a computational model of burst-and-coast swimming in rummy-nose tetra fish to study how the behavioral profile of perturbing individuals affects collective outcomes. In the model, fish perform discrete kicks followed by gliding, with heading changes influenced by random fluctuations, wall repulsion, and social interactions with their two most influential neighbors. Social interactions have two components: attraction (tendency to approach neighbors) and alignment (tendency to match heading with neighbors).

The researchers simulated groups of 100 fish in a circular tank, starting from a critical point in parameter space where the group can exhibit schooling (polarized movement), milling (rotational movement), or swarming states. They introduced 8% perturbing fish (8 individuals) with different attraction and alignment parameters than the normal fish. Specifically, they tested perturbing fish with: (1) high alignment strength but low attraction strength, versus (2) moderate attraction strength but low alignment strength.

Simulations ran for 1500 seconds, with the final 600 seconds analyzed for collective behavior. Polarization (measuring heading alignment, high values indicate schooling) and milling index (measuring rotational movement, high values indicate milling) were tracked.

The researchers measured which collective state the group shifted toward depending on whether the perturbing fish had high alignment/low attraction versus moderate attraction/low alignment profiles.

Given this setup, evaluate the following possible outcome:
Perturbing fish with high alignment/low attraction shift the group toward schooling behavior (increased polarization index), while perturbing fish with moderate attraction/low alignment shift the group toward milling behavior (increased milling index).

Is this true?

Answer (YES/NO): YES